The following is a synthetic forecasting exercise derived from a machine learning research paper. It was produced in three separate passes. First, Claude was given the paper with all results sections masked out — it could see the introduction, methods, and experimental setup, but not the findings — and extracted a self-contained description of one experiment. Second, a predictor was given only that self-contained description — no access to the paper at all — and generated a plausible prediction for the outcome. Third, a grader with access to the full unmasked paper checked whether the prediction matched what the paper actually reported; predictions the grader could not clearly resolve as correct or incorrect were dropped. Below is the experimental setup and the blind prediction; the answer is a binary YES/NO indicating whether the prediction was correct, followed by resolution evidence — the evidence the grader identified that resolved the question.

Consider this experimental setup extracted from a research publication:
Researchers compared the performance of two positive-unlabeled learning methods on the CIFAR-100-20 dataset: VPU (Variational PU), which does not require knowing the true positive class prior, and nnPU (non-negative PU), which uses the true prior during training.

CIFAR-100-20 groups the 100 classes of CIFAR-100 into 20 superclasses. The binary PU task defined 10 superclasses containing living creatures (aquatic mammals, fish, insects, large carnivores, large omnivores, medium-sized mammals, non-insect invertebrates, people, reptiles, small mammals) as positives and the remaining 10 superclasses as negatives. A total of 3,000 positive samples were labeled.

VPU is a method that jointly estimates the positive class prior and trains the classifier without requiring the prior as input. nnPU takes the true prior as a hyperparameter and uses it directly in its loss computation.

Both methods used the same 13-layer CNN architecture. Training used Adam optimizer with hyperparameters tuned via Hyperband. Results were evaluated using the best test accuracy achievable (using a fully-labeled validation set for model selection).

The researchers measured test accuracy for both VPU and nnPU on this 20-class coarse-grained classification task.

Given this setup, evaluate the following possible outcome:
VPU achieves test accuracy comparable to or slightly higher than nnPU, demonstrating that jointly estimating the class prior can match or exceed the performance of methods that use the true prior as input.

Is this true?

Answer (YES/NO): NO